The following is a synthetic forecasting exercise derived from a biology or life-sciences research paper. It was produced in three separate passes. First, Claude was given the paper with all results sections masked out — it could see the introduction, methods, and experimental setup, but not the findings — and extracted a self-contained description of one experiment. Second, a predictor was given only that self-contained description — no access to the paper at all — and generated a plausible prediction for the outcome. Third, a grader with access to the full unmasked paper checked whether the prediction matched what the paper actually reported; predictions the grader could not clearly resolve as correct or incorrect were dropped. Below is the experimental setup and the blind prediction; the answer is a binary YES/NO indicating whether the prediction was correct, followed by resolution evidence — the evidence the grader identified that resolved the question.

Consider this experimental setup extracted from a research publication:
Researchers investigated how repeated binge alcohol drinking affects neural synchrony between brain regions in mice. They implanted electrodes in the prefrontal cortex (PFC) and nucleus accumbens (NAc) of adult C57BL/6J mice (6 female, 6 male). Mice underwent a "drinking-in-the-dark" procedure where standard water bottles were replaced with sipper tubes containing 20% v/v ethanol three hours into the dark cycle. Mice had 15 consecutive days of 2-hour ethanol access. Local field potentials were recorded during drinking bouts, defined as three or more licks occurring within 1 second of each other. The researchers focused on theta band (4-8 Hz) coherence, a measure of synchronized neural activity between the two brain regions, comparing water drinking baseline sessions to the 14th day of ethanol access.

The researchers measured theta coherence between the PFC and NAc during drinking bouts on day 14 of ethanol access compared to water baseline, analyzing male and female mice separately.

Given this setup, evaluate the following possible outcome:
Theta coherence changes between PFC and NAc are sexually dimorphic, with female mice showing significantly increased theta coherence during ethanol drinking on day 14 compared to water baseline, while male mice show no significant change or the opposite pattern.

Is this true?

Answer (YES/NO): NO